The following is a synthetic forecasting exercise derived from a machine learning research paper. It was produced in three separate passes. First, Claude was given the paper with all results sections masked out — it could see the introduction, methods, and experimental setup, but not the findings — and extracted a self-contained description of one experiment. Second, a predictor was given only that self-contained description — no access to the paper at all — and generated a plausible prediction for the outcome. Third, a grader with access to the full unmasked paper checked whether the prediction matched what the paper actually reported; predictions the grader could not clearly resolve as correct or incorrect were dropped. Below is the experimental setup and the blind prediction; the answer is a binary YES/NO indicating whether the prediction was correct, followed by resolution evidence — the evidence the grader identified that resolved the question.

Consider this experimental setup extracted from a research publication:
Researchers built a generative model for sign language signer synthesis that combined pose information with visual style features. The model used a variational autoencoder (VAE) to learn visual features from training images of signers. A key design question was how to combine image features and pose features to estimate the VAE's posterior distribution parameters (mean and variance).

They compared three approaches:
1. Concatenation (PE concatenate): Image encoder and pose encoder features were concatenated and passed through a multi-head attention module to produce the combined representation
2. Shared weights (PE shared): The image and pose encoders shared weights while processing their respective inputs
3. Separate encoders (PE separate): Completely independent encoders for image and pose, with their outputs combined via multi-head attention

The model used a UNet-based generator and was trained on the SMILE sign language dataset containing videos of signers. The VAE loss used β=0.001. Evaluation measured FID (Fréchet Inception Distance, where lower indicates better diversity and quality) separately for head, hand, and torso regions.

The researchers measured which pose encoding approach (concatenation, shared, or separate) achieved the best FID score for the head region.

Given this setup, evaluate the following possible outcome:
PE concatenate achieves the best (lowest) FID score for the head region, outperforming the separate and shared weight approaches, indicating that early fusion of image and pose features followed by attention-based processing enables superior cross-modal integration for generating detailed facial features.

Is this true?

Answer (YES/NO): NO